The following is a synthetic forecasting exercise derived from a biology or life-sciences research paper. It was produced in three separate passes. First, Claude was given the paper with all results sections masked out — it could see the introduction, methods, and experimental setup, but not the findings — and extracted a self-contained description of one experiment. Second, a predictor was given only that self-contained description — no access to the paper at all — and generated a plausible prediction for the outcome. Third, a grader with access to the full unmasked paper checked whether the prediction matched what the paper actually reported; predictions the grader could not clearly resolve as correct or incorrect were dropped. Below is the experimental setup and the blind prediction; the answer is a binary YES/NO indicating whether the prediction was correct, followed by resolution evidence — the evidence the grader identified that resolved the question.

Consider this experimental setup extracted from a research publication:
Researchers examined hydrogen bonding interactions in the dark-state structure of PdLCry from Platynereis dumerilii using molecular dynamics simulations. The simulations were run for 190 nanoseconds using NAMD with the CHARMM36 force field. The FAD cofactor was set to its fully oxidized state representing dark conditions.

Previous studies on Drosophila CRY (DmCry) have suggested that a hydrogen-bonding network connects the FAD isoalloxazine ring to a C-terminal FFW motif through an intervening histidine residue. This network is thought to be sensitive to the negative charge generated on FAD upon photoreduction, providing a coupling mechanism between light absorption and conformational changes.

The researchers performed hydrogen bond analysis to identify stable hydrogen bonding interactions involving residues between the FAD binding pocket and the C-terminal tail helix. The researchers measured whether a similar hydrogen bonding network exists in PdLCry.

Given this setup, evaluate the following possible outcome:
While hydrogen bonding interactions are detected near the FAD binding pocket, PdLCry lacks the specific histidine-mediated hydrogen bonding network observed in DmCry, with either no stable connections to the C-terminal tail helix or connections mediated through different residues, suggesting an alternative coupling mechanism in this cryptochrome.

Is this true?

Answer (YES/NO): NO